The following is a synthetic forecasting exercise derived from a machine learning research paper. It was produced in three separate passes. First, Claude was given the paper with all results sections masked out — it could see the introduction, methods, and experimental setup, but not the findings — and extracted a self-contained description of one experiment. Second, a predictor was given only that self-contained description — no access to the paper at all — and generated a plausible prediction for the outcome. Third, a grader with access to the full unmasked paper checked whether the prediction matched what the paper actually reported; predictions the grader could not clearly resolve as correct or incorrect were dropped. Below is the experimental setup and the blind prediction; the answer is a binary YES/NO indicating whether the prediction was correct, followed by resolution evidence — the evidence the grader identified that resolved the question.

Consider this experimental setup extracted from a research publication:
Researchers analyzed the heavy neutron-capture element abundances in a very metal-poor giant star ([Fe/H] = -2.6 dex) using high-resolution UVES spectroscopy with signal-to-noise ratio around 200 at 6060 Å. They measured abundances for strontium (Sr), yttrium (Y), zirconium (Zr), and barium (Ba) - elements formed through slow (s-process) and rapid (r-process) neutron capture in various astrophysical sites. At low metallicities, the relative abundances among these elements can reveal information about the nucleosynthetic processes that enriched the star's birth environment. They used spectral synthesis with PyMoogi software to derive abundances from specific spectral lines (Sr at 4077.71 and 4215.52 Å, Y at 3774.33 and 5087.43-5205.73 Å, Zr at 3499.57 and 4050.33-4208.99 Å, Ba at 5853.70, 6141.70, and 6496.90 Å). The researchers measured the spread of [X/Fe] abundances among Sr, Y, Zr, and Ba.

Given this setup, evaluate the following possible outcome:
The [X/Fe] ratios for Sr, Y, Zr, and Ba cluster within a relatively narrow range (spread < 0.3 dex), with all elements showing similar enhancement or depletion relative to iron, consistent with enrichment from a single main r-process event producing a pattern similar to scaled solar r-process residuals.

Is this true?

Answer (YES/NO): NO